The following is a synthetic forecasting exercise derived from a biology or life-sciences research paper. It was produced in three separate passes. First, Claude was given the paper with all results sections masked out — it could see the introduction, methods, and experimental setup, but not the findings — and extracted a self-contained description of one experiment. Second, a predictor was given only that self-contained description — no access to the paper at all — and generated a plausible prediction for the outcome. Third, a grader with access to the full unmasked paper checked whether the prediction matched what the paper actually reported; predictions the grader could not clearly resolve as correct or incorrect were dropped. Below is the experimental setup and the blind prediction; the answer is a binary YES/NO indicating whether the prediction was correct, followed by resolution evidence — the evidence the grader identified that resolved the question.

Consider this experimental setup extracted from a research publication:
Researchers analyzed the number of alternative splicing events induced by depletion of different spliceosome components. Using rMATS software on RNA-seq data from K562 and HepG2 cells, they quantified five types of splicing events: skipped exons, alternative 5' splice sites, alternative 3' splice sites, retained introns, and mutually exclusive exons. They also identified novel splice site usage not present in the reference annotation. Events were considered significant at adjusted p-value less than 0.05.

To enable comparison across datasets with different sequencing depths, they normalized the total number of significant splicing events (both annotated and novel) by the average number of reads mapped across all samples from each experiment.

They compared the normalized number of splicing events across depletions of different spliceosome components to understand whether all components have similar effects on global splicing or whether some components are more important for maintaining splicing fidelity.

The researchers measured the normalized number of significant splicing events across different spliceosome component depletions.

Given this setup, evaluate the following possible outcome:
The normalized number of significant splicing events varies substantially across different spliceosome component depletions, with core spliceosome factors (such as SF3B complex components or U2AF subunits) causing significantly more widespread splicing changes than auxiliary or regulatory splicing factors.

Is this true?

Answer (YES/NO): NO